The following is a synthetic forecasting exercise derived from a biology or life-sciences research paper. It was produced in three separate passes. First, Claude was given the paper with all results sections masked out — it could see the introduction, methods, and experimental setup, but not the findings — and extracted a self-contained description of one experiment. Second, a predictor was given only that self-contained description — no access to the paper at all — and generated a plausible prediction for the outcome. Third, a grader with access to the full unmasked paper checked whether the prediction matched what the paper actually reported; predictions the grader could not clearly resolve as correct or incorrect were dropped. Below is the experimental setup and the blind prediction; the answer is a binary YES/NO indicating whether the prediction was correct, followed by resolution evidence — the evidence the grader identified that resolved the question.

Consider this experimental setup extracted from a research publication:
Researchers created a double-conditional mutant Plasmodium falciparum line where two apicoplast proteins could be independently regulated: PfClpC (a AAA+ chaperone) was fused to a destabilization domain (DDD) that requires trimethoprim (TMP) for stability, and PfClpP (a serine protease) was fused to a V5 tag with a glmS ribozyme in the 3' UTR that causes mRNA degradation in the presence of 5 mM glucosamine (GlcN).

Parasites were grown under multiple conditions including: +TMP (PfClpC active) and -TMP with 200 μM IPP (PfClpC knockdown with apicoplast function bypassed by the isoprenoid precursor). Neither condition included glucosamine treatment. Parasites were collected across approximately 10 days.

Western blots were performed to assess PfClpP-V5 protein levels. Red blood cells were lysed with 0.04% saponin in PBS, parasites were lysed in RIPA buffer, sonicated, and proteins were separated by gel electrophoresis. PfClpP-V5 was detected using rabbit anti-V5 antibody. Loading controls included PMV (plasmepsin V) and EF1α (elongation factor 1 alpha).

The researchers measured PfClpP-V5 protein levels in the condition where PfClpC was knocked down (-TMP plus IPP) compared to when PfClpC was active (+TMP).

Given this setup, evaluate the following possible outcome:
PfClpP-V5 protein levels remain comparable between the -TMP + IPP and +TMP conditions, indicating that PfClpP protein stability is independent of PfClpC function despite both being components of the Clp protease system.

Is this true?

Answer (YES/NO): NO